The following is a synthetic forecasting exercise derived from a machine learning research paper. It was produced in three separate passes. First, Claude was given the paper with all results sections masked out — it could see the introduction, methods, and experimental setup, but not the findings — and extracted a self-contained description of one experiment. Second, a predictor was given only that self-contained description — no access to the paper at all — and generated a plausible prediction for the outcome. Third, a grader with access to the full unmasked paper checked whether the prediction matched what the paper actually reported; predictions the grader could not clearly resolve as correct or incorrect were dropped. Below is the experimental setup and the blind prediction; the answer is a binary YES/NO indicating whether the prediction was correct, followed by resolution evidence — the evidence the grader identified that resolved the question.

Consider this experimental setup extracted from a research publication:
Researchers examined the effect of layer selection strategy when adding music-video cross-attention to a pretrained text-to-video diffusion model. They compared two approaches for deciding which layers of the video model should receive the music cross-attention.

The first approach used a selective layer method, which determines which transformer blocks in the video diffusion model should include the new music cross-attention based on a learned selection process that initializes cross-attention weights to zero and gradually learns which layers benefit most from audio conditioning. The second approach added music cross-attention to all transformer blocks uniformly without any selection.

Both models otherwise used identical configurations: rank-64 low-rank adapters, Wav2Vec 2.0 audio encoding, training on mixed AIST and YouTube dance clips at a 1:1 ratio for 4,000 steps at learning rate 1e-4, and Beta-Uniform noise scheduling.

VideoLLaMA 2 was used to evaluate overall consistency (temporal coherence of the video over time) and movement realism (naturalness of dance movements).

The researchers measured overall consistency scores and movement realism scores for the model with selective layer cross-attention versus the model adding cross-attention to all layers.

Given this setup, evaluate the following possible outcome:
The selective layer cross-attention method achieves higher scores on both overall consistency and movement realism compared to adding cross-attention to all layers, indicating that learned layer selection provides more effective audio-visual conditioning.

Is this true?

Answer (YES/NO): YES